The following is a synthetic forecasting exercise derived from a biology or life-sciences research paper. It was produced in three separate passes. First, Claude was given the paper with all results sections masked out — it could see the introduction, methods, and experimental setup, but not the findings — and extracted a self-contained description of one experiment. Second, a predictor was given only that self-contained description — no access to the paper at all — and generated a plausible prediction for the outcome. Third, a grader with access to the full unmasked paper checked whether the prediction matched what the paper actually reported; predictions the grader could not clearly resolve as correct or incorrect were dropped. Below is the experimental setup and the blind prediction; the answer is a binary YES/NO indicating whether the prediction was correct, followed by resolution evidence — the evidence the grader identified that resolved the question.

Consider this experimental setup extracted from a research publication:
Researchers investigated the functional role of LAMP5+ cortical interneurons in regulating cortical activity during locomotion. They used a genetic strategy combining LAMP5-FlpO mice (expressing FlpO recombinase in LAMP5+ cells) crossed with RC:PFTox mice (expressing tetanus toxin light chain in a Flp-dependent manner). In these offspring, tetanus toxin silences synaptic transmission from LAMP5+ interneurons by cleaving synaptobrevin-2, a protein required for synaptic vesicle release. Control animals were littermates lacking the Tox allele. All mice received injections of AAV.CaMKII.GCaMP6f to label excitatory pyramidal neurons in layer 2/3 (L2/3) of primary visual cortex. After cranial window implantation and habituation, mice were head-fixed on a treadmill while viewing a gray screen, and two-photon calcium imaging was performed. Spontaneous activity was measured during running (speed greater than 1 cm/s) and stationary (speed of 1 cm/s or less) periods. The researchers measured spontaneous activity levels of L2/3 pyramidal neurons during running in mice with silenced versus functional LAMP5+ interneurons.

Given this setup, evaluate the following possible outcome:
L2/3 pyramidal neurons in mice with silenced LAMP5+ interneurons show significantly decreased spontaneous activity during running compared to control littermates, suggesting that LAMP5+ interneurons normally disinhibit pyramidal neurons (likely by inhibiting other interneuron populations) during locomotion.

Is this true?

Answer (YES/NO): NO